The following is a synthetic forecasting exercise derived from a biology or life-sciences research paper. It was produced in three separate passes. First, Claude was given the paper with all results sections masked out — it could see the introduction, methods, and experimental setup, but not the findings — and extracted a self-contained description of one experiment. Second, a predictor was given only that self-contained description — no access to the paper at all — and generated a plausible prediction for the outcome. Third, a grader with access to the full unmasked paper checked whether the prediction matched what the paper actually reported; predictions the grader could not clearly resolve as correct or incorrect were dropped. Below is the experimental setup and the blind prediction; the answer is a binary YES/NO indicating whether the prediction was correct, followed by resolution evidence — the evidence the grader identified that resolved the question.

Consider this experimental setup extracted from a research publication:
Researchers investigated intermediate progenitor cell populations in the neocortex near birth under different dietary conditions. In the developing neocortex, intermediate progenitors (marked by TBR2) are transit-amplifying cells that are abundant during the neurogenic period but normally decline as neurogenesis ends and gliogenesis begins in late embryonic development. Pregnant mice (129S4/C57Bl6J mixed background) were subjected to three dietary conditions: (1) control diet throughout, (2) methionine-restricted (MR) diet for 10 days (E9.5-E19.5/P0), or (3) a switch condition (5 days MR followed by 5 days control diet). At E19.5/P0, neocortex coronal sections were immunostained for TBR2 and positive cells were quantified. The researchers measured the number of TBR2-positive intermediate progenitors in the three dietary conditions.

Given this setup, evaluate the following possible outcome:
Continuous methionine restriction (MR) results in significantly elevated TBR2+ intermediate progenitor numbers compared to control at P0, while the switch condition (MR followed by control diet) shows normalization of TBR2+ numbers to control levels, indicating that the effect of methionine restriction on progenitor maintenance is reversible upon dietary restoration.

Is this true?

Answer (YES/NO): NO